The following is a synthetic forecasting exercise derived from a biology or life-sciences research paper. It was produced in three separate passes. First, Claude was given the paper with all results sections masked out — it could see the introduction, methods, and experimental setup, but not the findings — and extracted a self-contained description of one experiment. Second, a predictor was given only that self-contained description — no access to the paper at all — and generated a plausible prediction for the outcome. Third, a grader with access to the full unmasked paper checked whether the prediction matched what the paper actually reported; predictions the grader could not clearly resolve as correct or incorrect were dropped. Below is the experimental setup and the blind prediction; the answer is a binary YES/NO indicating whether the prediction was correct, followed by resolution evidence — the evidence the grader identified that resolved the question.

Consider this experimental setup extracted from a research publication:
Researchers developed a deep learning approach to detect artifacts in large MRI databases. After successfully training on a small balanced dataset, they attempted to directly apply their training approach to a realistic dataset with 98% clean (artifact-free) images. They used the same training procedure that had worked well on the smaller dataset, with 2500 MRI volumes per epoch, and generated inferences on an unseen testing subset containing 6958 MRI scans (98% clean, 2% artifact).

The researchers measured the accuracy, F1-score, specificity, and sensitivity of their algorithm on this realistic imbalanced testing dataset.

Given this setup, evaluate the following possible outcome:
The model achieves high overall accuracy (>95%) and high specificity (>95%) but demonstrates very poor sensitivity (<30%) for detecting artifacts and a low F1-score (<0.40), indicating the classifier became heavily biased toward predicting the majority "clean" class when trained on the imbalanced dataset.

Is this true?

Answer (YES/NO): NO